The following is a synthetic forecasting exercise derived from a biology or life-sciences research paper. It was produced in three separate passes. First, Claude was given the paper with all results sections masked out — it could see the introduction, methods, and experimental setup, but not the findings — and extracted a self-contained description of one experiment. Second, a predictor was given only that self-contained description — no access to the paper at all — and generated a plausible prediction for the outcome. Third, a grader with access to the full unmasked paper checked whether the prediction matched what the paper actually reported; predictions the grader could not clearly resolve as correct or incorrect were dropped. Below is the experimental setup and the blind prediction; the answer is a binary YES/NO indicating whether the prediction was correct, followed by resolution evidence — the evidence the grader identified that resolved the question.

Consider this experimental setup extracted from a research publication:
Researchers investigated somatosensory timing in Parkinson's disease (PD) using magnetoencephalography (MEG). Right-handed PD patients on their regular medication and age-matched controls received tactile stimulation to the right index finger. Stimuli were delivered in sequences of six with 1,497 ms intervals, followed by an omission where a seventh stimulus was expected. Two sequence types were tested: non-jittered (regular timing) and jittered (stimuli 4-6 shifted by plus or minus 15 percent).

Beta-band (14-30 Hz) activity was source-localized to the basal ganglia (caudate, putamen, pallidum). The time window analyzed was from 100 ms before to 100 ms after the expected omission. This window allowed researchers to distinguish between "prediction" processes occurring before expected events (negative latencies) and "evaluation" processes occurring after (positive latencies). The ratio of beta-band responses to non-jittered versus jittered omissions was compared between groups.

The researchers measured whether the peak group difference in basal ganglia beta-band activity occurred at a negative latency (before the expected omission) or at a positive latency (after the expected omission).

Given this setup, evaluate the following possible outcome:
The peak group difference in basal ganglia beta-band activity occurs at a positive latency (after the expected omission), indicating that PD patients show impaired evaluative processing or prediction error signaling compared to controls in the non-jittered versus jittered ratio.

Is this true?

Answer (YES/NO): NO